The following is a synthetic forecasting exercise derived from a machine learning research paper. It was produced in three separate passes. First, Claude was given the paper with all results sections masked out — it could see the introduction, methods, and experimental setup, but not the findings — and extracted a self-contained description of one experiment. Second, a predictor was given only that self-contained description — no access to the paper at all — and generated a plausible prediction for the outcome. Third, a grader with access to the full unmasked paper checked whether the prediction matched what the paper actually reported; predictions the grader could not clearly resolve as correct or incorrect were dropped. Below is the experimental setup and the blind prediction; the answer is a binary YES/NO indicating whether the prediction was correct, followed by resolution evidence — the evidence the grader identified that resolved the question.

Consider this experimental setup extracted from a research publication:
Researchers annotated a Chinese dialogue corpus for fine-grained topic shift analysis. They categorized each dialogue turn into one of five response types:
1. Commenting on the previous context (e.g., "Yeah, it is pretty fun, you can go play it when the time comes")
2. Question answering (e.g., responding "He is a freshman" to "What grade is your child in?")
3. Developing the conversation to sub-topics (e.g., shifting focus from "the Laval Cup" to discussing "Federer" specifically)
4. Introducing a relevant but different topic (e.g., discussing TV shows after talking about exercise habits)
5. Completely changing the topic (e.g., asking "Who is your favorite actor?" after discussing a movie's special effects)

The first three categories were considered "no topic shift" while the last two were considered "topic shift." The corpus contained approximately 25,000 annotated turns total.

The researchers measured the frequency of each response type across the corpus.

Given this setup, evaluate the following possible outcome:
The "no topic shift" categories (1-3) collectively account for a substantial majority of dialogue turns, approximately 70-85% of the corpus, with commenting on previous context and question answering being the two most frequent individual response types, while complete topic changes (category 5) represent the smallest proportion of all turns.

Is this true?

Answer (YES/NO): NO